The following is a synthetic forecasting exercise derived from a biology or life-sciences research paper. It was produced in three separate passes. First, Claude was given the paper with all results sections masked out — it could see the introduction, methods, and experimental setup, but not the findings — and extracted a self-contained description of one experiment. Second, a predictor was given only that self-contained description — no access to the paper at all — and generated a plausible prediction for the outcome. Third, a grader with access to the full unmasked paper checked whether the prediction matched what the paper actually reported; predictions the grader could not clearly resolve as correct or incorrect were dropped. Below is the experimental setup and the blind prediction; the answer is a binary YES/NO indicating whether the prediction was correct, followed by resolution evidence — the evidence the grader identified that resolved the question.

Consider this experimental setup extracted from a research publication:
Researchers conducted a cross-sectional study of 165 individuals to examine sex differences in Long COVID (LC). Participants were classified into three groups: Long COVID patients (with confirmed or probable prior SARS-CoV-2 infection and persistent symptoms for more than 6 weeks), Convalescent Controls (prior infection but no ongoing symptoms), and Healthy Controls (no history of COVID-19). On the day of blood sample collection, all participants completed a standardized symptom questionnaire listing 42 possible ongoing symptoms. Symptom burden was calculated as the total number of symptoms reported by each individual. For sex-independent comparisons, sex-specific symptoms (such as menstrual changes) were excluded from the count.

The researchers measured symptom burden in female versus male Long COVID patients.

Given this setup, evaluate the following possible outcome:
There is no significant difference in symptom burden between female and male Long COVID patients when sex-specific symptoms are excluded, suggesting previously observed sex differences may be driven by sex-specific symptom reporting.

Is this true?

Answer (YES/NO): NO